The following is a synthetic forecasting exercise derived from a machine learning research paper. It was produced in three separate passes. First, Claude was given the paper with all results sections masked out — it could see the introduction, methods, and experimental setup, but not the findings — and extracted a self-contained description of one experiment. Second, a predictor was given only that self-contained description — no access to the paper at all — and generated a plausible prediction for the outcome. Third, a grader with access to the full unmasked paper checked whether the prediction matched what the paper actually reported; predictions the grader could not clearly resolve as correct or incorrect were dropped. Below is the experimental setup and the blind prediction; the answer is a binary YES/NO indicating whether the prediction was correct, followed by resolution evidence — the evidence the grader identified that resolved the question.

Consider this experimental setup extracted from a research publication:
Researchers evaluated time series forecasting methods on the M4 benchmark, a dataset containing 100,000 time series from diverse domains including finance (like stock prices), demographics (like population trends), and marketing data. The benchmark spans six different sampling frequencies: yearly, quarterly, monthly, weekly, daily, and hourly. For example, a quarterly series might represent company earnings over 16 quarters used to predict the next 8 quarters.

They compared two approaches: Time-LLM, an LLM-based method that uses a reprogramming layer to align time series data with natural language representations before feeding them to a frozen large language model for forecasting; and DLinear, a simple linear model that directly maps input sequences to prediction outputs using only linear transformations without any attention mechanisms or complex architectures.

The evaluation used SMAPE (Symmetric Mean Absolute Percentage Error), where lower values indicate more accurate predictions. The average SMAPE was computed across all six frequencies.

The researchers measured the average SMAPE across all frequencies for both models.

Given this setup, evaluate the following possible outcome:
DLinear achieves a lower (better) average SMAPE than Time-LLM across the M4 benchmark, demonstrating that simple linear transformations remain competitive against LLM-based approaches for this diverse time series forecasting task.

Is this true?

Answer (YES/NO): YES